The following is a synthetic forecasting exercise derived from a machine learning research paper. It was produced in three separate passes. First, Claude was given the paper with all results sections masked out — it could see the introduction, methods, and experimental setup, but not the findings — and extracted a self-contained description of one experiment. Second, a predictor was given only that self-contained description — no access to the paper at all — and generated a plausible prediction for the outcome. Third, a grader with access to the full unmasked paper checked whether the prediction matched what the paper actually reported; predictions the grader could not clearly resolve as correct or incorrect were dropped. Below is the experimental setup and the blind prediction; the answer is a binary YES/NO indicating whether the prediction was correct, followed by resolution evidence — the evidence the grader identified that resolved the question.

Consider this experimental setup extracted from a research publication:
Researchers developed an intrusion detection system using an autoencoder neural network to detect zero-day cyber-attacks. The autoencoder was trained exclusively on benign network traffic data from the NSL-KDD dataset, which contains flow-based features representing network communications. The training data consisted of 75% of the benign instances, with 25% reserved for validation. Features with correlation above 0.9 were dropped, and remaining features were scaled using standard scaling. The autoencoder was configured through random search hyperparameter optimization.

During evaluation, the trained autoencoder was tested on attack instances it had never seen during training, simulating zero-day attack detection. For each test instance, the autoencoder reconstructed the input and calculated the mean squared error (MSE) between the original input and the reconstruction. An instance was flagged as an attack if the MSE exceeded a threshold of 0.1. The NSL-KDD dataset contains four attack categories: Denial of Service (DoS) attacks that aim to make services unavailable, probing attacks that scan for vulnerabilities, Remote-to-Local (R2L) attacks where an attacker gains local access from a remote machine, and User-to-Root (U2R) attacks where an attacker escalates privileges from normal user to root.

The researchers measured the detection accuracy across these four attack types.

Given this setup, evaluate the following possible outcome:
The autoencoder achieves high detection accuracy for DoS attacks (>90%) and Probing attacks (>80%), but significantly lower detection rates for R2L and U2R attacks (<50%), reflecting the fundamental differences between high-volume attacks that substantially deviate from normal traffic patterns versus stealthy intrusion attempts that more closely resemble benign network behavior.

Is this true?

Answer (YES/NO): NO